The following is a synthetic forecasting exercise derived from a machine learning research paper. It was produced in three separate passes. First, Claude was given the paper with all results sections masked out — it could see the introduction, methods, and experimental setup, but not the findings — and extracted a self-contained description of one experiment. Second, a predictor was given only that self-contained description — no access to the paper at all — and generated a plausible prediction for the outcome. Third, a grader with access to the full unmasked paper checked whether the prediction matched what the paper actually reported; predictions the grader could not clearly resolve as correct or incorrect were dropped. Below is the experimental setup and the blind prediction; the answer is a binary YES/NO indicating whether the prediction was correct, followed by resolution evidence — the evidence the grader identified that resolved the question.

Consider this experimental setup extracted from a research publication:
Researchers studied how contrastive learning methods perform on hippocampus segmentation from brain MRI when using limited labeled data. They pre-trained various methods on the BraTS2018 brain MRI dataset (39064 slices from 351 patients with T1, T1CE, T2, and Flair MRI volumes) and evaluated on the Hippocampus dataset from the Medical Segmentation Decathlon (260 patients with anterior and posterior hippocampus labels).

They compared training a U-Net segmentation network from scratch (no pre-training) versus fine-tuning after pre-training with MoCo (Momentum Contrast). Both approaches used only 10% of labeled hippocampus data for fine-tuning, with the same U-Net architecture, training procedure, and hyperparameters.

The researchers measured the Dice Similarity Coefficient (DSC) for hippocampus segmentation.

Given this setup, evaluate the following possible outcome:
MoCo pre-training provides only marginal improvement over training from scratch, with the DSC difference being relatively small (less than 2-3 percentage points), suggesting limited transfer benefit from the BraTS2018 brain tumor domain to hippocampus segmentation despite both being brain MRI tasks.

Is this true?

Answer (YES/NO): NO